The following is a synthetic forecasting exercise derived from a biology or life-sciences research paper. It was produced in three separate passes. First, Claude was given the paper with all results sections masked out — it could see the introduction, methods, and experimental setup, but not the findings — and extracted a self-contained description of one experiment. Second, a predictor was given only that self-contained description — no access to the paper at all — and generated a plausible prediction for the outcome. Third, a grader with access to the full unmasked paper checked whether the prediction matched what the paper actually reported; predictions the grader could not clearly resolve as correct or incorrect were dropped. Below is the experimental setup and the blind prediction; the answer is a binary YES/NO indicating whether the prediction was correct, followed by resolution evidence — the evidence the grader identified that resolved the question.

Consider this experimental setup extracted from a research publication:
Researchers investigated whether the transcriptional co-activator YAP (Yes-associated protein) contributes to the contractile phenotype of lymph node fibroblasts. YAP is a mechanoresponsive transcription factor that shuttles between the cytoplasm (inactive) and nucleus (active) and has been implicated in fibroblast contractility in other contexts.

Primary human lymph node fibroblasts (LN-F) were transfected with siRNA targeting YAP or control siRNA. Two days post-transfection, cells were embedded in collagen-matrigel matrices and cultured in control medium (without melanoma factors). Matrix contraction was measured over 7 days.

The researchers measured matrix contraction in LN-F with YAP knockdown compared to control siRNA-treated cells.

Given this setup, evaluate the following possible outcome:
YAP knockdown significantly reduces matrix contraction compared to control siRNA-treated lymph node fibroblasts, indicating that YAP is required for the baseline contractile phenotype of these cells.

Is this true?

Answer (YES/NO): YES